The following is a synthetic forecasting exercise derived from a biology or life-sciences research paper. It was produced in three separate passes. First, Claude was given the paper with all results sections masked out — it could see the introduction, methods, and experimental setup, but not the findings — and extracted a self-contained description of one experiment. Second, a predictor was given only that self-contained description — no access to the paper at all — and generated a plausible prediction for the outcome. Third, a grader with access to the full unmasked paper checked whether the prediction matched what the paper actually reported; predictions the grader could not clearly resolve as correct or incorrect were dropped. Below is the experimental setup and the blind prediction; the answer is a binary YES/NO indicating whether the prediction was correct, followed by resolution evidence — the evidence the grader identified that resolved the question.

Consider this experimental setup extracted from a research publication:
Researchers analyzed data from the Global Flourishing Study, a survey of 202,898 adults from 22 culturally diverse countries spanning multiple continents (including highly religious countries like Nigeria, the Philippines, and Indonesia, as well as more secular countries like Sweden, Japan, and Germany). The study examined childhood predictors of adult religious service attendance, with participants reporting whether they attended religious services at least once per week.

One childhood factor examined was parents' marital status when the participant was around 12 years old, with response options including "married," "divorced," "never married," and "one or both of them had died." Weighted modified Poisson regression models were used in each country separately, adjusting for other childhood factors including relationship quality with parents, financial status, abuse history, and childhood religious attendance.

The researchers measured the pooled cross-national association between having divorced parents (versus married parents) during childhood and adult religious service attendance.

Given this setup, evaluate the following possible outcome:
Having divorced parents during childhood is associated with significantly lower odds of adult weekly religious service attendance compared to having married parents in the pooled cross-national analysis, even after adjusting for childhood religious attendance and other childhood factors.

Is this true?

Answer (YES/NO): YES